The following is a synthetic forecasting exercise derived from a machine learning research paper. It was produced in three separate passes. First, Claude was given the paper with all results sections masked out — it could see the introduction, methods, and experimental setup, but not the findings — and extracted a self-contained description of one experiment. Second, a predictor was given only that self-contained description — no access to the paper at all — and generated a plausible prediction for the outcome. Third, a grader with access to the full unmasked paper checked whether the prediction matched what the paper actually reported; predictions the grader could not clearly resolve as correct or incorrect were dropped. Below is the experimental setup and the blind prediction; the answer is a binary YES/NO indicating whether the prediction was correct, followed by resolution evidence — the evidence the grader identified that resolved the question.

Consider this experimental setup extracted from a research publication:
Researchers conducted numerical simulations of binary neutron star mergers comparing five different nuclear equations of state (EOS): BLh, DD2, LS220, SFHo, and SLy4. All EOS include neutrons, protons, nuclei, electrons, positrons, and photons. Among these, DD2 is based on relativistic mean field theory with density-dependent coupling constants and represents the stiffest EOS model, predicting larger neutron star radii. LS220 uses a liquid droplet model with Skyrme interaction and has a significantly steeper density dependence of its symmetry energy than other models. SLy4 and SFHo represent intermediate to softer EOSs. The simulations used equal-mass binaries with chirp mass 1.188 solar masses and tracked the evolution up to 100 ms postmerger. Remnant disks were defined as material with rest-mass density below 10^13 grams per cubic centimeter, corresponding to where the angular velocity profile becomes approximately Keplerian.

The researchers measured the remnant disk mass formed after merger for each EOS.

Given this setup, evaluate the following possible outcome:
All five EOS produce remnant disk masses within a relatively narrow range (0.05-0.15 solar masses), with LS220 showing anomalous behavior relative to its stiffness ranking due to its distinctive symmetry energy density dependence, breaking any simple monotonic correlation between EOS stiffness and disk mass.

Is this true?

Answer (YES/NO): NO